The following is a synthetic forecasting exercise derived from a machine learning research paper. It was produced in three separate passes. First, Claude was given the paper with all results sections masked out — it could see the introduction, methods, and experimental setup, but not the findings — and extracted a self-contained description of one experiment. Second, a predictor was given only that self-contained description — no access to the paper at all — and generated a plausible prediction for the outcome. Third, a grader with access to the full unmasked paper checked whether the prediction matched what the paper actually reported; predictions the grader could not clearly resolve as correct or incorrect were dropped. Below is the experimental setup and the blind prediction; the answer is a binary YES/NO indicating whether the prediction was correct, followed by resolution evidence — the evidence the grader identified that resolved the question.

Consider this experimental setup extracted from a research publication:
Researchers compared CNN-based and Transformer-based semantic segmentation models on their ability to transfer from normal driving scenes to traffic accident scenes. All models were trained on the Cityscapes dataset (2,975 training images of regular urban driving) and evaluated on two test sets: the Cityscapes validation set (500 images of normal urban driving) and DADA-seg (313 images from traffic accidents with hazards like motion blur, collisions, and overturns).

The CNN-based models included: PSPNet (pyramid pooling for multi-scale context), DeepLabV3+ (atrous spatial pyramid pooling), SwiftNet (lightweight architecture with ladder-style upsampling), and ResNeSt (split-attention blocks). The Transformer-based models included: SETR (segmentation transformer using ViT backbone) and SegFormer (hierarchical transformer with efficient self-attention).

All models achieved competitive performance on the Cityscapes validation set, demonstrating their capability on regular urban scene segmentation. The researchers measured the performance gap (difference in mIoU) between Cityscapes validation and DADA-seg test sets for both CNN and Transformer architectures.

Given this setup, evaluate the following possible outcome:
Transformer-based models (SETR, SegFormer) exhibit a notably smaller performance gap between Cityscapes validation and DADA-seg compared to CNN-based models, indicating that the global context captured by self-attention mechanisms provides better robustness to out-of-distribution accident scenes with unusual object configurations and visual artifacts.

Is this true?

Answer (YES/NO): NO